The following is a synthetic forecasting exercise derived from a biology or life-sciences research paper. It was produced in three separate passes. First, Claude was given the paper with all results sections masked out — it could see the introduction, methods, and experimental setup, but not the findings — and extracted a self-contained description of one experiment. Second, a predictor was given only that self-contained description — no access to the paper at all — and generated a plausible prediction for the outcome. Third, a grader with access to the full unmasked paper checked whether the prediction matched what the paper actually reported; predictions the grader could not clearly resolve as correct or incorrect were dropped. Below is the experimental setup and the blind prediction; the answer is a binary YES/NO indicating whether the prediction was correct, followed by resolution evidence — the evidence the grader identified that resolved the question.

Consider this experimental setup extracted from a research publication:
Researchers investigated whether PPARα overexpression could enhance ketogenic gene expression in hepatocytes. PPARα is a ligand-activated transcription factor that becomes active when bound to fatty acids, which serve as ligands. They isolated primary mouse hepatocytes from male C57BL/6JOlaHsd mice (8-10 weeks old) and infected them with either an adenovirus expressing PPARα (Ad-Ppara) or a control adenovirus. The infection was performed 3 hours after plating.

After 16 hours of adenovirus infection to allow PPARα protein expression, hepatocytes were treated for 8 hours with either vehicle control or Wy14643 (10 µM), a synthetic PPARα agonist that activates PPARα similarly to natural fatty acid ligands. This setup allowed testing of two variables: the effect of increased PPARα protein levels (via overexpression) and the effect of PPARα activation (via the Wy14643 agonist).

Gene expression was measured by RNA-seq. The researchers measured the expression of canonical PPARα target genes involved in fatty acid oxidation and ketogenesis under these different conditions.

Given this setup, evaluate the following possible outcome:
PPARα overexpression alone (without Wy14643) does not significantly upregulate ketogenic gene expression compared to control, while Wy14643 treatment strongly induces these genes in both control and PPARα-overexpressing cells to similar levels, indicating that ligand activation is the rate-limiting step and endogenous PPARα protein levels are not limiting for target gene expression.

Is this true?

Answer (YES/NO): NO